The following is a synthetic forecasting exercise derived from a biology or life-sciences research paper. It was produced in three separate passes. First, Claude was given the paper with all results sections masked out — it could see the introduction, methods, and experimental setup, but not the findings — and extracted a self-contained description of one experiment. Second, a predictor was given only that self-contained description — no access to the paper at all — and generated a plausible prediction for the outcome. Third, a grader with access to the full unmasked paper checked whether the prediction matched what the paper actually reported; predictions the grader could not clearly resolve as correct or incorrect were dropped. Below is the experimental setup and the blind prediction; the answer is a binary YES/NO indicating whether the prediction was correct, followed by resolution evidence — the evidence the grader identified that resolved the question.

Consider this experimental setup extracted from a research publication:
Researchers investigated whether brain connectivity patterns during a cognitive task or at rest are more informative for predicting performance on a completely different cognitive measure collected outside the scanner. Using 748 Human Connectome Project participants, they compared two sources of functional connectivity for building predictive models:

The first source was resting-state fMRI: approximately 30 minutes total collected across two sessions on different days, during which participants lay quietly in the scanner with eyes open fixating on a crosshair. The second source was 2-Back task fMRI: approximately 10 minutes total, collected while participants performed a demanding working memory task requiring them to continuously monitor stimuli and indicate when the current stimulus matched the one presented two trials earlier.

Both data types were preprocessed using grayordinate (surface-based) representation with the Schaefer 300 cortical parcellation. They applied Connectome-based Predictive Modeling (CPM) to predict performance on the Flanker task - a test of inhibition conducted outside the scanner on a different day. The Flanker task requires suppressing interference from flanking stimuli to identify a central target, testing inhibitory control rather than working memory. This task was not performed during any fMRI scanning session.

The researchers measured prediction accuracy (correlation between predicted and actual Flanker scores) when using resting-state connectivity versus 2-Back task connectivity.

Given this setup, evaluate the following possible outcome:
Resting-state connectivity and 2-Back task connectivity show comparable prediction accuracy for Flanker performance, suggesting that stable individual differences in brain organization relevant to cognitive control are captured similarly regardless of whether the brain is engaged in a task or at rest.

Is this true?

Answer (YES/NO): NO